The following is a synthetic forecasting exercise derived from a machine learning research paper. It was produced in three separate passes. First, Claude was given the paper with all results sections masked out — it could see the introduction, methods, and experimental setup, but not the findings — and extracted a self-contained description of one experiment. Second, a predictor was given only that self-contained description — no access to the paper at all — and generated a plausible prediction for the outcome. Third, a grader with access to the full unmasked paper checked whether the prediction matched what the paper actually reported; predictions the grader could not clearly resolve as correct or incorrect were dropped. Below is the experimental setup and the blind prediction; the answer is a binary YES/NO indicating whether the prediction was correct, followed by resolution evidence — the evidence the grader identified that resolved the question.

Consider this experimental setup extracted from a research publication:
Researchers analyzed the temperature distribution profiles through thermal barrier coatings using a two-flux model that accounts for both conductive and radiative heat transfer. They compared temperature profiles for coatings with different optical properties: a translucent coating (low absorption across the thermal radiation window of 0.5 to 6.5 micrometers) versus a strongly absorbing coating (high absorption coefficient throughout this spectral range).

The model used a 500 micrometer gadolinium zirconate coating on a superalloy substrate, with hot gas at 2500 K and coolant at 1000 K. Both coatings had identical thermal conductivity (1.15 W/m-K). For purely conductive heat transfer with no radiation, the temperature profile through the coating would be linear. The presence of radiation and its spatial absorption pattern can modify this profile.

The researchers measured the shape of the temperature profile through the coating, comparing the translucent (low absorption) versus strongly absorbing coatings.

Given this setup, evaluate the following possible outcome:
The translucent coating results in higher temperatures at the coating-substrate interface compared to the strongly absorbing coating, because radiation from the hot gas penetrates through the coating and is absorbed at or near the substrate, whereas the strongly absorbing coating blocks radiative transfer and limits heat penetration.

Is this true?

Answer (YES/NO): YES